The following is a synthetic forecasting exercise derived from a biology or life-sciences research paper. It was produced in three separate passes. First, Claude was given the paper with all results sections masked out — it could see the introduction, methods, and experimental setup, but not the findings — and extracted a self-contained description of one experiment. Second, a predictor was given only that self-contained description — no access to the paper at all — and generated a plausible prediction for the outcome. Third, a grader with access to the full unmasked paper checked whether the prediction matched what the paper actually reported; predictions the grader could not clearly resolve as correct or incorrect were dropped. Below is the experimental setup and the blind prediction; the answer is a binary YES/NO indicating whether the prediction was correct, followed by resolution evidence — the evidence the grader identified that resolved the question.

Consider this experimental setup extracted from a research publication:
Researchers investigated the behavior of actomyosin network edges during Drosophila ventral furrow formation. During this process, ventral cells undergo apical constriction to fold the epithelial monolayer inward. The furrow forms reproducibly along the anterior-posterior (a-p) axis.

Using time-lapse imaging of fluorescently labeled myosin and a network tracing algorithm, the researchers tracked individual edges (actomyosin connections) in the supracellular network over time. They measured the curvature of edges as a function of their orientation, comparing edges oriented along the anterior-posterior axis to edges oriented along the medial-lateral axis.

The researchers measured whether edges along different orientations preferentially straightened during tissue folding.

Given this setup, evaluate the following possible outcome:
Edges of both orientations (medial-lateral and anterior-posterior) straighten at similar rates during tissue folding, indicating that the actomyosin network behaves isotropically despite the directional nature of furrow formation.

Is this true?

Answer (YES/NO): NO